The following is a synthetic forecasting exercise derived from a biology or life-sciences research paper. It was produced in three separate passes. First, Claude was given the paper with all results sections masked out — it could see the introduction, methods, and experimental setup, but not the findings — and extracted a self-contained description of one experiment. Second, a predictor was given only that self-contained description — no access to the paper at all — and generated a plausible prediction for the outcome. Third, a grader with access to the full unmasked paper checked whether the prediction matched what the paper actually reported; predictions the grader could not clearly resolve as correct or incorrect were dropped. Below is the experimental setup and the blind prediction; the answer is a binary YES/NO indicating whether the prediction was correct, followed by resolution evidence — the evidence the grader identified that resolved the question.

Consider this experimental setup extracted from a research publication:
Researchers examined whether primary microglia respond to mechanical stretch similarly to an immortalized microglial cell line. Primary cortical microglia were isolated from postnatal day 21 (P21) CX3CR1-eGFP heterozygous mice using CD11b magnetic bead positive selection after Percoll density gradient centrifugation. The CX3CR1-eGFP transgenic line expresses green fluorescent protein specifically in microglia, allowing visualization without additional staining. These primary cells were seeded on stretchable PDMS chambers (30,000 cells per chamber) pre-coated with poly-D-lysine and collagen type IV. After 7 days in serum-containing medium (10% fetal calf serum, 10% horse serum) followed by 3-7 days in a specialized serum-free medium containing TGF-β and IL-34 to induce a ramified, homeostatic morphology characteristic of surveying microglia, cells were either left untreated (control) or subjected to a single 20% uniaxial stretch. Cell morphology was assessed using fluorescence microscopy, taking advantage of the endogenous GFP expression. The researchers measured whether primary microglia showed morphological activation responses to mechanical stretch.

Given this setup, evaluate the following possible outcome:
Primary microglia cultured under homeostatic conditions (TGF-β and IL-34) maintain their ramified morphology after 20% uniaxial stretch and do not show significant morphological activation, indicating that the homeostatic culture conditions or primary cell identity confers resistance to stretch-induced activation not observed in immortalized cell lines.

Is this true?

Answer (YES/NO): NO